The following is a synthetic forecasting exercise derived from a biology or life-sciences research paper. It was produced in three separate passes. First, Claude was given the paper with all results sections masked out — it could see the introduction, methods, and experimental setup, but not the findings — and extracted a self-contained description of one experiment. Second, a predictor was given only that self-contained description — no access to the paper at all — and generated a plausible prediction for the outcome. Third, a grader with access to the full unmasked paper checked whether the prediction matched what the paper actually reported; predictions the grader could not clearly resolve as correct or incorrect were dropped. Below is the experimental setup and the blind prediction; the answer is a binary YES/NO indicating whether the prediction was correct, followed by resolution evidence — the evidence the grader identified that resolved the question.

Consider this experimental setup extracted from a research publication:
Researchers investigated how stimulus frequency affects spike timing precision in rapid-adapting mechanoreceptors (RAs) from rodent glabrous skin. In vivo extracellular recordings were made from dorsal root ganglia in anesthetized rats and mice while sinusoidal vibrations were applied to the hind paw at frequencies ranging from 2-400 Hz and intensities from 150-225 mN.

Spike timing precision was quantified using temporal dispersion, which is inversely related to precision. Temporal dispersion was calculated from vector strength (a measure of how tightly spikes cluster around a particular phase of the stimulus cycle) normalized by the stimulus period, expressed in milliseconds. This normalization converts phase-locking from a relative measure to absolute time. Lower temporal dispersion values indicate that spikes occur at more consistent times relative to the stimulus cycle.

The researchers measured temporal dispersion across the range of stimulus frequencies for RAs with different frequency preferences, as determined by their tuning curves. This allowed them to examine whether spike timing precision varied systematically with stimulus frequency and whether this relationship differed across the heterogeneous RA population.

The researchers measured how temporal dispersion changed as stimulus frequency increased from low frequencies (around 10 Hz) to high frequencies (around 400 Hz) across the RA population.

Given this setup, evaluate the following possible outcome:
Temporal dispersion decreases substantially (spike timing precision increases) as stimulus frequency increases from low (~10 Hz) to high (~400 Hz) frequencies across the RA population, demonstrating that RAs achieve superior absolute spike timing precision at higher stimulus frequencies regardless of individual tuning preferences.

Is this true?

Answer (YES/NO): YES